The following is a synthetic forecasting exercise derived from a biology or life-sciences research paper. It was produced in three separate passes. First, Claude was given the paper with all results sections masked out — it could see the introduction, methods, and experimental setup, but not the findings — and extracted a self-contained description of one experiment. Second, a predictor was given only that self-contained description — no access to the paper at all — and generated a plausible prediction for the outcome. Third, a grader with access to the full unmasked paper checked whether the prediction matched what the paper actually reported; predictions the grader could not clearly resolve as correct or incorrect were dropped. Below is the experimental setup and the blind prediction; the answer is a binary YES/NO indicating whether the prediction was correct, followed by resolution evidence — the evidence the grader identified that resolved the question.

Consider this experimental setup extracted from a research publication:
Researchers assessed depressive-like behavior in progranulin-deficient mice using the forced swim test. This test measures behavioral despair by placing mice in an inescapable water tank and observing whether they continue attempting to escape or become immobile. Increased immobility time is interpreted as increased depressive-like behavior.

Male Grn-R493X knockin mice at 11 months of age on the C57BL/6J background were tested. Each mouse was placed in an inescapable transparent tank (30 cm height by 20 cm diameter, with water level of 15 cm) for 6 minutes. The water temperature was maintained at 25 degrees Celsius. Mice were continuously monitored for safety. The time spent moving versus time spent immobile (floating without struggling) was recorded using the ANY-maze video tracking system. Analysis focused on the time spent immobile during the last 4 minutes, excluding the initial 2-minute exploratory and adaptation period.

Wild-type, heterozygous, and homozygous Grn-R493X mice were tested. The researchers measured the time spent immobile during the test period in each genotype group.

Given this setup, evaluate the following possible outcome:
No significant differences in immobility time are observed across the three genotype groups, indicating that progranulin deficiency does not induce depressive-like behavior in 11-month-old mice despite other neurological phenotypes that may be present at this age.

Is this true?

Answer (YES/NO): YES